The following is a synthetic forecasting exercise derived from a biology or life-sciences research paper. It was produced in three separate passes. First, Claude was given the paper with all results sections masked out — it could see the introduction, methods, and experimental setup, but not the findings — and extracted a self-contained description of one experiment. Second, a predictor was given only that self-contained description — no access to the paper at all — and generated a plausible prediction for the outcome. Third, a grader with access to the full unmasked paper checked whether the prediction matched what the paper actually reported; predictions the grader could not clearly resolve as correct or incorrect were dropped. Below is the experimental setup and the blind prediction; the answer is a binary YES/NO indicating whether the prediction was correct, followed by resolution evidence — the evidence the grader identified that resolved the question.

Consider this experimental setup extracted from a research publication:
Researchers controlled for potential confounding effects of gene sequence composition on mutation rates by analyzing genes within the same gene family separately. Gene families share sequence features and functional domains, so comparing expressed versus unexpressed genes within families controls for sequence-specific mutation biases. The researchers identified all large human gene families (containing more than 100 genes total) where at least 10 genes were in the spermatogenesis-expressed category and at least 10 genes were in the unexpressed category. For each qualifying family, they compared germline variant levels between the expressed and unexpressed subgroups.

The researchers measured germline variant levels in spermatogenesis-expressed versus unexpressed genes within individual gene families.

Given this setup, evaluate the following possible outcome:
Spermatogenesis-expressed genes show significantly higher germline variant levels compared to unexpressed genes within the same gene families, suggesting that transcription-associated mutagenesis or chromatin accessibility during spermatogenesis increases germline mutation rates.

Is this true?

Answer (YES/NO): NO